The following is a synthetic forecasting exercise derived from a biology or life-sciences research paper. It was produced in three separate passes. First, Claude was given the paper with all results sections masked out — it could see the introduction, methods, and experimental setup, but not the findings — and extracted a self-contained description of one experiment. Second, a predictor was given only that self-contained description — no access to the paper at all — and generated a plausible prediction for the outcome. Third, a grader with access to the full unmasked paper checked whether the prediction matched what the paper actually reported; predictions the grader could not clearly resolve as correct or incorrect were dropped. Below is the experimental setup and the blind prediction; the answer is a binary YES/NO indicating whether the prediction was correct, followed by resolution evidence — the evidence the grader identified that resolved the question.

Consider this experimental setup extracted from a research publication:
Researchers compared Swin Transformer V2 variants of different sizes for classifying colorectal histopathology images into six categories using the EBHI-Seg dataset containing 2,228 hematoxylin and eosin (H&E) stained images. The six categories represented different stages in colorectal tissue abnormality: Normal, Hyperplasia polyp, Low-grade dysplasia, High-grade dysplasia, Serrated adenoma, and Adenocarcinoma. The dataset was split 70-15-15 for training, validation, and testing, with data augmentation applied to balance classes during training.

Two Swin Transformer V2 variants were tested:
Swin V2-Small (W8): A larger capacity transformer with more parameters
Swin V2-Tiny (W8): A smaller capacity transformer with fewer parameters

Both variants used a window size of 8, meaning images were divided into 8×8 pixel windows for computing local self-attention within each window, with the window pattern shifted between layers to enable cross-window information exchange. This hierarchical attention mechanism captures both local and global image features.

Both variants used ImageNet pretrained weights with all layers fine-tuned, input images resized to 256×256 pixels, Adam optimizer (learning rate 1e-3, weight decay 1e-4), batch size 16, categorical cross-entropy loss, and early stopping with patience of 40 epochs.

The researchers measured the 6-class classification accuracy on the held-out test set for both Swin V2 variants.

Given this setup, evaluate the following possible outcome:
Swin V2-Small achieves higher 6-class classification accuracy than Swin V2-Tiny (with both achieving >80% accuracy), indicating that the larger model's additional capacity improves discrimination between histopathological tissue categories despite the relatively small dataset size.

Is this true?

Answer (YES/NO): NO